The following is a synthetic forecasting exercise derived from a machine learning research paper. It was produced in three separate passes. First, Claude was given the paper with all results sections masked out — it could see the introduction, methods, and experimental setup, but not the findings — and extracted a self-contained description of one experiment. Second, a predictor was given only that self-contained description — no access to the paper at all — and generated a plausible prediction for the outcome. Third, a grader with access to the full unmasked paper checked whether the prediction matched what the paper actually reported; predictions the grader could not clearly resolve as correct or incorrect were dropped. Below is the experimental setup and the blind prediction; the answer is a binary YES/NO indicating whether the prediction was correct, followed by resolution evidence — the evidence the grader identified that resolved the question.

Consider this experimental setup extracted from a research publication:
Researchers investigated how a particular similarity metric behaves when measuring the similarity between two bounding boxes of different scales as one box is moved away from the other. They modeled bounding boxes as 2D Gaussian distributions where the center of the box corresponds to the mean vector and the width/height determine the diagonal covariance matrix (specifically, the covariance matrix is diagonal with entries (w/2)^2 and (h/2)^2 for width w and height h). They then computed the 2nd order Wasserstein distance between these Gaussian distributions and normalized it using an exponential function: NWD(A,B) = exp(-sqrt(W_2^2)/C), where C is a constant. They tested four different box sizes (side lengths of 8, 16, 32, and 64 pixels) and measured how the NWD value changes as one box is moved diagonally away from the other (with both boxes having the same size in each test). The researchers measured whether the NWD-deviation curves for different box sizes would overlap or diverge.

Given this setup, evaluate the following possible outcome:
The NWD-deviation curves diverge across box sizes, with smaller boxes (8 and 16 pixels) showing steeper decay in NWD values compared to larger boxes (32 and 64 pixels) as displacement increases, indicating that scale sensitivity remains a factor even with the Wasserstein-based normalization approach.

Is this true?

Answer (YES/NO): NO